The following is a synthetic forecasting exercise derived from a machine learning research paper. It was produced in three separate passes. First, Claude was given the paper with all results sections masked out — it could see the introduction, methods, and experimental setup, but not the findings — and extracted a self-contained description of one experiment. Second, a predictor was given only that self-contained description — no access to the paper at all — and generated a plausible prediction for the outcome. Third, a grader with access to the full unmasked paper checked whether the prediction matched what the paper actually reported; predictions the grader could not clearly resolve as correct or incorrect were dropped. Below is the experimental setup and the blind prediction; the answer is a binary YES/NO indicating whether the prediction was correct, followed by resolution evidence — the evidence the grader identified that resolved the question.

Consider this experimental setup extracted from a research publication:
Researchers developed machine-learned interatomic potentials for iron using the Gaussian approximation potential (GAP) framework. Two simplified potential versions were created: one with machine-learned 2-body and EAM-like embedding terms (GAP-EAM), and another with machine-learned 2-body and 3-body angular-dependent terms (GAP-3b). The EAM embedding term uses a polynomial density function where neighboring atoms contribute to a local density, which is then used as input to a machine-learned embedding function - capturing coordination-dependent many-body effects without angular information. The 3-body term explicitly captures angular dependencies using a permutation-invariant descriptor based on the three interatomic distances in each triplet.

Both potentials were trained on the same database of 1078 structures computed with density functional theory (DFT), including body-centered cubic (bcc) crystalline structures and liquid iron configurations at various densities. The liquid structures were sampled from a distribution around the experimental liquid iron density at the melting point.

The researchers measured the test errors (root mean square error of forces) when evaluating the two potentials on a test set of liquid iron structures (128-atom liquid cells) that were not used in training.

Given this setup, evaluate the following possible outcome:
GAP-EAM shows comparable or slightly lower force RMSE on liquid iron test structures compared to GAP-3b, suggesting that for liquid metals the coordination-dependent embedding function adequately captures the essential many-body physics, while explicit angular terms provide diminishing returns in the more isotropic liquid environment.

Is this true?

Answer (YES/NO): NO